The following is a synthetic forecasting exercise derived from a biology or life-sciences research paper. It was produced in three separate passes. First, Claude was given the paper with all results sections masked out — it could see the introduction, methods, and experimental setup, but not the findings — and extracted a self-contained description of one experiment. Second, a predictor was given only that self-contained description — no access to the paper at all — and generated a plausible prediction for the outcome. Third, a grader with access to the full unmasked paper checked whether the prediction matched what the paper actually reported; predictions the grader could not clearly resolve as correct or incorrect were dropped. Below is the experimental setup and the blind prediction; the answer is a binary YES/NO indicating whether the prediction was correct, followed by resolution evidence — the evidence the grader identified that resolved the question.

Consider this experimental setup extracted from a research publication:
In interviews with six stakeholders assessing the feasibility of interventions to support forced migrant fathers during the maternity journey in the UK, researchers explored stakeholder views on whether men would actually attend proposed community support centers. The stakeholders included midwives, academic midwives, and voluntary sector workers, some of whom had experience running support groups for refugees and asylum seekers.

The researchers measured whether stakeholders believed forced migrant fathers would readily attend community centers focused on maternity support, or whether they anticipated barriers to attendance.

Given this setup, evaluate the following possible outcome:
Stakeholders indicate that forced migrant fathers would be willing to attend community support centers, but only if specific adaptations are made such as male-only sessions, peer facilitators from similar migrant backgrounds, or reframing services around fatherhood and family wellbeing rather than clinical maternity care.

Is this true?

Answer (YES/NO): NO